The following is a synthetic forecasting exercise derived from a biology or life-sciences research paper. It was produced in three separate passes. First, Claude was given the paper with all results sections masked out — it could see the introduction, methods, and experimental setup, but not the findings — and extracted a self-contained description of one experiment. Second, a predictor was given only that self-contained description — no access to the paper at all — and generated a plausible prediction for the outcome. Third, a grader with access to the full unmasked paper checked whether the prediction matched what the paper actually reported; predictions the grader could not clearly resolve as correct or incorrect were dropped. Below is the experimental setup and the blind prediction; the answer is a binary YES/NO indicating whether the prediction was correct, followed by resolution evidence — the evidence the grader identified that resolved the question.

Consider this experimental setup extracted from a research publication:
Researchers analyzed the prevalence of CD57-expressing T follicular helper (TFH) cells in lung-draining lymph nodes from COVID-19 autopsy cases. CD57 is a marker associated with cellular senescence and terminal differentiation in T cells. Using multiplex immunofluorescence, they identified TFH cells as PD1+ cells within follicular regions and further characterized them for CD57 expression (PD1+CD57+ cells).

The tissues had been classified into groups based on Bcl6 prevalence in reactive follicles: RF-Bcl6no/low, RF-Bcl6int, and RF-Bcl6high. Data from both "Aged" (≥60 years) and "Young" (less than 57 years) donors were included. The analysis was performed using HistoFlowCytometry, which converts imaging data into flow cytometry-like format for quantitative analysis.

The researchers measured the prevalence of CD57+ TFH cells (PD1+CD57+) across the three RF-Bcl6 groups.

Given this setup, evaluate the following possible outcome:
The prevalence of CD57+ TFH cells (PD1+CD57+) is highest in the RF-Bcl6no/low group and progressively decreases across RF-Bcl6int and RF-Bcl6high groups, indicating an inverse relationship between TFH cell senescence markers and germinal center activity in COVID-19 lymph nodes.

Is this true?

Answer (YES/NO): NO